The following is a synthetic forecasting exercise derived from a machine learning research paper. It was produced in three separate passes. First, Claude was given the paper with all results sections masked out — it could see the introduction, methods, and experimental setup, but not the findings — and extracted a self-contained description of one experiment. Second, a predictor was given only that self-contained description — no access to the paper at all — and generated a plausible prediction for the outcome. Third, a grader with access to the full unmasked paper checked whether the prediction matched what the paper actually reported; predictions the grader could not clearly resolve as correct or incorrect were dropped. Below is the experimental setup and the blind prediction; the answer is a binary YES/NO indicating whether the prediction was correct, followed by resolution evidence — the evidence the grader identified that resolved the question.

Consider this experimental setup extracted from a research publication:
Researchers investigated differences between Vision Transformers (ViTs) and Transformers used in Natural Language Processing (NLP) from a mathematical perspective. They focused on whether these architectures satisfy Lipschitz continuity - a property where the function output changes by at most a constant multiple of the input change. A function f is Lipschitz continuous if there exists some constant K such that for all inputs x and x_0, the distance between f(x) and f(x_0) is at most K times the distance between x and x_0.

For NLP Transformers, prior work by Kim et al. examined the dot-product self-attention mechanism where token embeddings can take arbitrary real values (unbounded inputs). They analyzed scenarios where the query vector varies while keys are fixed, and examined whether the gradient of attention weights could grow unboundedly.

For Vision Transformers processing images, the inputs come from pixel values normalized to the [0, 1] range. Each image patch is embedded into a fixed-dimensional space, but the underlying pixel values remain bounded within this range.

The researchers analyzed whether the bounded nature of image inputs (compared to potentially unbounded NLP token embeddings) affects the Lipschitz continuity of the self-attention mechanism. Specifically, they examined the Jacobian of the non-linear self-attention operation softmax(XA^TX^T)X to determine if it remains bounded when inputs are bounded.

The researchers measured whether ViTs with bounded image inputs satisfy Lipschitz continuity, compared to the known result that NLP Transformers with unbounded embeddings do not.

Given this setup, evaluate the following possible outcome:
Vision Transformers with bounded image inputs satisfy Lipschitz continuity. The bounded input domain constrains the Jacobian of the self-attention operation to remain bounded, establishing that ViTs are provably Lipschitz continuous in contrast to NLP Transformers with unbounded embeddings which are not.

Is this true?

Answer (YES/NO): YES